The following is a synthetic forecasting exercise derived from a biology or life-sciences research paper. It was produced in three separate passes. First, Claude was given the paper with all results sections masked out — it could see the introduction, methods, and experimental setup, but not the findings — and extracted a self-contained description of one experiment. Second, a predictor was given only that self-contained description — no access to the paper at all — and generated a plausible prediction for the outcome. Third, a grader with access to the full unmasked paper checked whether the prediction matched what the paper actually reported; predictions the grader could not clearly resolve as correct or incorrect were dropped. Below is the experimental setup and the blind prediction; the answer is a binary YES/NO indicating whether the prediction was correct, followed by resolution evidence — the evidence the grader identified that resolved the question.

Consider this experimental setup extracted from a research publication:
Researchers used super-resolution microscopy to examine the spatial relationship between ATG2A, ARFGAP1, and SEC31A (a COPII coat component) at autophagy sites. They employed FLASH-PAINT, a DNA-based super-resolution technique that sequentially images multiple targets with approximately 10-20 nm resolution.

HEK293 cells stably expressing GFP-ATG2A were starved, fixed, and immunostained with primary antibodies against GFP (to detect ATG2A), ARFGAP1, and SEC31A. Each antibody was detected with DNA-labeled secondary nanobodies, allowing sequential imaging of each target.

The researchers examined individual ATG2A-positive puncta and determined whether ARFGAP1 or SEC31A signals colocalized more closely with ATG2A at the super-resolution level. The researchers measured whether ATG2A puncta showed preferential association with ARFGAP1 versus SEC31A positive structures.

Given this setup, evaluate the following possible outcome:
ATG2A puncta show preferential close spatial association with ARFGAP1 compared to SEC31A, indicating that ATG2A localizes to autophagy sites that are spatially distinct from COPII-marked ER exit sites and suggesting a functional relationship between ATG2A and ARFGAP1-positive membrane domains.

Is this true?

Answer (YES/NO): YES